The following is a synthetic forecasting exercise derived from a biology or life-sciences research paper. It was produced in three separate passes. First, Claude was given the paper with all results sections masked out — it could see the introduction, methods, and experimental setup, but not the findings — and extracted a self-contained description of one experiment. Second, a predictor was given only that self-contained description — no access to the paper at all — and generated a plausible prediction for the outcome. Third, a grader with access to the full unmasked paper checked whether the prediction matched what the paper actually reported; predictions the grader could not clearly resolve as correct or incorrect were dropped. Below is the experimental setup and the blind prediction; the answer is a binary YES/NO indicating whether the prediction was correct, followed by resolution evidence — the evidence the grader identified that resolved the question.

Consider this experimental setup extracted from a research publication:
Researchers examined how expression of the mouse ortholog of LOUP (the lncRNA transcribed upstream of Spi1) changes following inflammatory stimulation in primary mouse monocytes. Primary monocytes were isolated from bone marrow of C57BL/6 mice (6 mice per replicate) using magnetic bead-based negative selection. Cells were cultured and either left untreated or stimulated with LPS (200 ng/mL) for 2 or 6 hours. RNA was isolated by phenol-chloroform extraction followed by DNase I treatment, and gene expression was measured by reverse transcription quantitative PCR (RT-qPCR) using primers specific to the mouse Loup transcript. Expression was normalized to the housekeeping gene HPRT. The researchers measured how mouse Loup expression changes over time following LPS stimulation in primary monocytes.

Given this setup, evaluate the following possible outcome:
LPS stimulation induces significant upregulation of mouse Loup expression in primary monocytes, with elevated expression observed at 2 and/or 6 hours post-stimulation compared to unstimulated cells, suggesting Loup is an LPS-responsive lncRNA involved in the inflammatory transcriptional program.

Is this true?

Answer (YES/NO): NO